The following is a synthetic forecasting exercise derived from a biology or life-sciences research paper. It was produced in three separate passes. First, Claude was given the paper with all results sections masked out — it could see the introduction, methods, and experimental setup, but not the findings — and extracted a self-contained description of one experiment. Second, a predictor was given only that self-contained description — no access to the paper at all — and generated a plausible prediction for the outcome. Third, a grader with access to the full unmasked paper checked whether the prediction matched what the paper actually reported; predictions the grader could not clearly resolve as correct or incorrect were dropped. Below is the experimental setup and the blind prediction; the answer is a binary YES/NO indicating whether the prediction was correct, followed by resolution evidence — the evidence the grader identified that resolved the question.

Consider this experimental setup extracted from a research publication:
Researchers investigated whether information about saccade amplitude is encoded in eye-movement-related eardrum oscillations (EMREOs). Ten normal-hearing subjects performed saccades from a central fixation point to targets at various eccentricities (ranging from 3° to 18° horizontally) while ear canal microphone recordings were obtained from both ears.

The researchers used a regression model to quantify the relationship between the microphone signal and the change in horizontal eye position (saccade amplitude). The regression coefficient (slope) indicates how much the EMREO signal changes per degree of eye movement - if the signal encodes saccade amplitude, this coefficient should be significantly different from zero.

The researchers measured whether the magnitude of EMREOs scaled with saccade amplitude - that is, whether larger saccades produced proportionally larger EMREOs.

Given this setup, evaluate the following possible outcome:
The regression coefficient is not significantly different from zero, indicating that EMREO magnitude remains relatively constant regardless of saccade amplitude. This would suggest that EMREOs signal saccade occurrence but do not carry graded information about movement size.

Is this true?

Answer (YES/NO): NO